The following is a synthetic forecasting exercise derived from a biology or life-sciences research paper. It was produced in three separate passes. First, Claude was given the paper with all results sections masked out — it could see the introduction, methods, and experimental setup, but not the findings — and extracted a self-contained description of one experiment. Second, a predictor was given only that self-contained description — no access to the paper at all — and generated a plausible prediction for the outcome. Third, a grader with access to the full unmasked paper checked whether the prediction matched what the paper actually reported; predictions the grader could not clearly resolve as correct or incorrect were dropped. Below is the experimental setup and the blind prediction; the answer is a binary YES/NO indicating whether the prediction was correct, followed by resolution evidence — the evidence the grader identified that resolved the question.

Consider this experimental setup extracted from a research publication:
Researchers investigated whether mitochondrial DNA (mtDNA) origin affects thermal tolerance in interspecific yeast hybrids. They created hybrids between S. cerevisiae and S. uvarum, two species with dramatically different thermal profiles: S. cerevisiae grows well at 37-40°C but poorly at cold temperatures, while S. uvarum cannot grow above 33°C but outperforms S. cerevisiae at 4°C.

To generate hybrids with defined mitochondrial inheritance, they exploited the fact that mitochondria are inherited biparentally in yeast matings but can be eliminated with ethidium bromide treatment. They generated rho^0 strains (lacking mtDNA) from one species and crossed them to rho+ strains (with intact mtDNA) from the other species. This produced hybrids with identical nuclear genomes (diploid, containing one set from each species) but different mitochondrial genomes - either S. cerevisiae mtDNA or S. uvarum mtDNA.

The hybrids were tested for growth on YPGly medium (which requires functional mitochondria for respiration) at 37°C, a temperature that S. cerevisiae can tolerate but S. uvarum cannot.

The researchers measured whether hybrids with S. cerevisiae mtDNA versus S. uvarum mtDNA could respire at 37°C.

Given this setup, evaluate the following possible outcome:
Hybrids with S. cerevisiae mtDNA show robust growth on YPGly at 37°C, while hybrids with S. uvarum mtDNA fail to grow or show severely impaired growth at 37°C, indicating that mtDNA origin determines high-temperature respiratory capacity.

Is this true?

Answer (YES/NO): YES